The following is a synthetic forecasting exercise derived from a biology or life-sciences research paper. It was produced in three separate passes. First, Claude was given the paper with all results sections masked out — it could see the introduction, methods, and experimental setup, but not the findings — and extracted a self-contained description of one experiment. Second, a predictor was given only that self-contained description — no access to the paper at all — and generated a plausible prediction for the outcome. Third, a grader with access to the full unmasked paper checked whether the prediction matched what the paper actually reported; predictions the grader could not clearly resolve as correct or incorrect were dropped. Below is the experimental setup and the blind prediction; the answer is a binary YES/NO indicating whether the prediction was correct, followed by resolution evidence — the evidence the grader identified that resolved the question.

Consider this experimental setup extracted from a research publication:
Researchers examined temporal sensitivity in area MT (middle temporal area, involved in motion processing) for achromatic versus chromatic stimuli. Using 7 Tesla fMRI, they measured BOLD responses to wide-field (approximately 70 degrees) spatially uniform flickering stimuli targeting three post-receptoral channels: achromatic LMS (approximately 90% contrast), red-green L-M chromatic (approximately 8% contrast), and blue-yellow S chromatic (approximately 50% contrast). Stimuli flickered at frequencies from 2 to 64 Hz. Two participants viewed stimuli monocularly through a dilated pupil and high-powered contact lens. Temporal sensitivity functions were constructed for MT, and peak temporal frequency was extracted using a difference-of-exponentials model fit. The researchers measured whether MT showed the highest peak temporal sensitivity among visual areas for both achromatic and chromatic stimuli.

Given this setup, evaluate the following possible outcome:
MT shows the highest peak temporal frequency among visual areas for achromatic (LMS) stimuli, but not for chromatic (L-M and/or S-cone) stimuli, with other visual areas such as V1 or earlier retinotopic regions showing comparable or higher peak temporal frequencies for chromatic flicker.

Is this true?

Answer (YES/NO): NO